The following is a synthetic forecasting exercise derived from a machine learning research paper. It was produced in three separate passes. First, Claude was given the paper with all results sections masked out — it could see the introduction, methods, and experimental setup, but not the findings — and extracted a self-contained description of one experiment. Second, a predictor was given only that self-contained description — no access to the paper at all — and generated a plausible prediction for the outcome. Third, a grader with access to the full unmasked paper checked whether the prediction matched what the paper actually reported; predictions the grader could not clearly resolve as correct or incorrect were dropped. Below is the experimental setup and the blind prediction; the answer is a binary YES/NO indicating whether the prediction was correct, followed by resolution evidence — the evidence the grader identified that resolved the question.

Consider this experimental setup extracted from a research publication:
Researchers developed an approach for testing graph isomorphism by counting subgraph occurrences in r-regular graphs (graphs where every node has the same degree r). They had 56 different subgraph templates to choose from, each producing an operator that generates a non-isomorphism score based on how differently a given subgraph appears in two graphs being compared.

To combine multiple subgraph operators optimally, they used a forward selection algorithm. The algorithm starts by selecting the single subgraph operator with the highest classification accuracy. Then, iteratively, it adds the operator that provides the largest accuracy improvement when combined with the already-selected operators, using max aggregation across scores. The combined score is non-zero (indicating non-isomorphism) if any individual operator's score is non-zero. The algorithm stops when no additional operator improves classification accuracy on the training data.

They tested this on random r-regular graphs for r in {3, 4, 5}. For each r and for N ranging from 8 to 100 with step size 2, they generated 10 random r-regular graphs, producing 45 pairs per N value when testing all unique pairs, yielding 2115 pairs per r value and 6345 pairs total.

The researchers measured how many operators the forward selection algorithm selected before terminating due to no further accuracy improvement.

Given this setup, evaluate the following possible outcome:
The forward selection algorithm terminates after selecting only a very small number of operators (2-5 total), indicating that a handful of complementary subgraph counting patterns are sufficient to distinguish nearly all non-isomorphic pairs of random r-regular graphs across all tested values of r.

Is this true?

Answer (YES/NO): YES